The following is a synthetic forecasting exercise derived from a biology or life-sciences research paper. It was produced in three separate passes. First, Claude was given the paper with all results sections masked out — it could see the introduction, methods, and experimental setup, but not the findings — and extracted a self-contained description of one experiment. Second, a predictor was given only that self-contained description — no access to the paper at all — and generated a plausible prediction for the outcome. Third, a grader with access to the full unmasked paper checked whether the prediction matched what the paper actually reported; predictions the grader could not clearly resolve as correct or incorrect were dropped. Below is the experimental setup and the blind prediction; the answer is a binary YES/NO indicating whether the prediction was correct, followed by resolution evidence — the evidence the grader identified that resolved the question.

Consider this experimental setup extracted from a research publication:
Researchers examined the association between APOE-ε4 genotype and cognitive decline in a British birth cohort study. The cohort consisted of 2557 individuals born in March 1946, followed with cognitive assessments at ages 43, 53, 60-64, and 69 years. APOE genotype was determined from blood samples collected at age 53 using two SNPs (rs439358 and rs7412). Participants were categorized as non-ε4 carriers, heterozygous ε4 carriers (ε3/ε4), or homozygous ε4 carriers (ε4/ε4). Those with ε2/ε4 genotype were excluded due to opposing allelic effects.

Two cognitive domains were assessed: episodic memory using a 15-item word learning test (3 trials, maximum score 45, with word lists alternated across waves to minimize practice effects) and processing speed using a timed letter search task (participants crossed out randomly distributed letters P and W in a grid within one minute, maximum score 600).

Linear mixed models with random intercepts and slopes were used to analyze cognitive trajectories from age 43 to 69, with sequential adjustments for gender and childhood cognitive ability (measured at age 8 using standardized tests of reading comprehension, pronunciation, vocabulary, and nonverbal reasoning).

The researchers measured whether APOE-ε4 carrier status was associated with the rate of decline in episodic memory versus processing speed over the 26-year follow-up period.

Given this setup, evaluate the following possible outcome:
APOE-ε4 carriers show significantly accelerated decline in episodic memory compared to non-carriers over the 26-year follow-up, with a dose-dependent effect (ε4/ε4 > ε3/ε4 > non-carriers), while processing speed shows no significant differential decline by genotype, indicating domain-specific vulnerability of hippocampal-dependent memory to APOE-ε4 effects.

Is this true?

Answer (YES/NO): NO